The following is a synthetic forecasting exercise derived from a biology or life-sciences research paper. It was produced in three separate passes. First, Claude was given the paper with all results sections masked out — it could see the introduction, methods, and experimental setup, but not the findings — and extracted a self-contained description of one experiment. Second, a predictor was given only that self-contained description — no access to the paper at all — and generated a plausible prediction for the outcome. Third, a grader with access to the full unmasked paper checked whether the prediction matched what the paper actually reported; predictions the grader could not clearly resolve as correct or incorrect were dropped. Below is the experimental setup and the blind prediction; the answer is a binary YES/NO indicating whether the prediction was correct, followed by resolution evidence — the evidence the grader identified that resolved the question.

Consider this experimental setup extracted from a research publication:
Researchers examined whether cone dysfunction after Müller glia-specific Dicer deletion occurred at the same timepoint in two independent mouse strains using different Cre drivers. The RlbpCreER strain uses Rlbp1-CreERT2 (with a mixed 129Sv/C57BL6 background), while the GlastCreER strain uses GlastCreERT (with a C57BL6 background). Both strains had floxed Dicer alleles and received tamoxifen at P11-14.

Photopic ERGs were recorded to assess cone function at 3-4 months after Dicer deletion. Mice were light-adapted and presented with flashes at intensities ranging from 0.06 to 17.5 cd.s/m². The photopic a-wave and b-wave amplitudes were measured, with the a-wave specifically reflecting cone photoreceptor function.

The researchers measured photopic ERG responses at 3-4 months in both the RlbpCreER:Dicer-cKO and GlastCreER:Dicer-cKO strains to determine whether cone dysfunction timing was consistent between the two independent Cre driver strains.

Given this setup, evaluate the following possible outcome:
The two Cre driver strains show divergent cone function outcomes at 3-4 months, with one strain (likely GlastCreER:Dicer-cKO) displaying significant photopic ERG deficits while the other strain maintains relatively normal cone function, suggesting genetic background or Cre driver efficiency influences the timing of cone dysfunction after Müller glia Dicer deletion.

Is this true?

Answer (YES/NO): NO